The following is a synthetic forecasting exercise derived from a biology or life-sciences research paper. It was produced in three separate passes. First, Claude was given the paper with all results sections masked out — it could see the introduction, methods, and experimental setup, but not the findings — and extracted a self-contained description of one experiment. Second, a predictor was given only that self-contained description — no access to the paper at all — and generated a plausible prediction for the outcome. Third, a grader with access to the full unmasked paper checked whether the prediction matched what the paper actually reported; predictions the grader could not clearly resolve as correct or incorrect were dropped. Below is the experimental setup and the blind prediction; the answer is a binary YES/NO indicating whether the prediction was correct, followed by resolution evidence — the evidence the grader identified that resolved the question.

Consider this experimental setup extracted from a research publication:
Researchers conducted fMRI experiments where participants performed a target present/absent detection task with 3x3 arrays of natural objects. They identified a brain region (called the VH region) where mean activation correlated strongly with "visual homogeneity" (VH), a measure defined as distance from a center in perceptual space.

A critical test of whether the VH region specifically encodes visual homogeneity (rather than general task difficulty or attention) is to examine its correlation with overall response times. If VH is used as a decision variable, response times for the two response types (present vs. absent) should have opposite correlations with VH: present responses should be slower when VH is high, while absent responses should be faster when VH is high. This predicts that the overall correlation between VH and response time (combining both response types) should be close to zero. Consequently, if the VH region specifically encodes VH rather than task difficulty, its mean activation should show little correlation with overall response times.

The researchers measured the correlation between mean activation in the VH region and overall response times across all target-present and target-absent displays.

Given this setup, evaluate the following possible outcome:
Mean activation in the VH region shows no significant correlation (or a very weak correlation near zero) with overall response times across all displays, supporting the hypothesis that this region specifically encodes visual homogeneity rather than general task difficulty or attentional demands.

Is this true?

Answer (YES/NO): YES